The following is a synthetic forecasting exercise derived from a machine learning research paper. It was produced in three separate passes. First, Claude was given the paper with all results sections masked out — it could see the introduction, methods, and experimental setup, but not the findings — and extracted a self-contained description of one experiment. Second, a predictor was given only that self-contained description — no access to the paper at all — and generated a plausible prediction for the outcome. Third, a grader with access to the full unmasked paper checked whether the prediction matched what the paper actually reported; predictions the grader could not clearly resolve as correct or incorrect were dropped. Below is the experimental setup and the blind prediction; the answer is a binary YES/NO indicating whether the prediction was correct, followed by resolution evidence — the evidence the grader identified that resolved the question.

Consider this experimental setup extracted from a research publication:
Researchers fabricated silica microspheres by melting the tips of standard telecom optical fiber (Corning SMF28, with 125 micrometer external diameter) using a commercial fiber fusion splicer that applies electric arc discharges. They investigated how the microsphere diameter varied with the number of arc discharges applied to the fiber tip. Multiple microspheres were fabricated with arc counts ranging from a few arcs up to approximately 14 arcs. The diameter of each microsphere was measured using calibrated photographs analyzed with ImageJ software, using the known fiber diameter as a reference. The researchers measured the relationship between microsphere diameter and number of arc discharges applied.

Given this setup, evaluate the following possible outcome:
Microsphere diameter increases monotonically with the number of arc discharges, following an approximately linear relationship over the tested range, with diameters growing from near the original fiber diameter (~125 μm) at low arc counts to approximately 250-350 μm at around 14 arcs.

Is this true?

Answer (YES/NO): NO